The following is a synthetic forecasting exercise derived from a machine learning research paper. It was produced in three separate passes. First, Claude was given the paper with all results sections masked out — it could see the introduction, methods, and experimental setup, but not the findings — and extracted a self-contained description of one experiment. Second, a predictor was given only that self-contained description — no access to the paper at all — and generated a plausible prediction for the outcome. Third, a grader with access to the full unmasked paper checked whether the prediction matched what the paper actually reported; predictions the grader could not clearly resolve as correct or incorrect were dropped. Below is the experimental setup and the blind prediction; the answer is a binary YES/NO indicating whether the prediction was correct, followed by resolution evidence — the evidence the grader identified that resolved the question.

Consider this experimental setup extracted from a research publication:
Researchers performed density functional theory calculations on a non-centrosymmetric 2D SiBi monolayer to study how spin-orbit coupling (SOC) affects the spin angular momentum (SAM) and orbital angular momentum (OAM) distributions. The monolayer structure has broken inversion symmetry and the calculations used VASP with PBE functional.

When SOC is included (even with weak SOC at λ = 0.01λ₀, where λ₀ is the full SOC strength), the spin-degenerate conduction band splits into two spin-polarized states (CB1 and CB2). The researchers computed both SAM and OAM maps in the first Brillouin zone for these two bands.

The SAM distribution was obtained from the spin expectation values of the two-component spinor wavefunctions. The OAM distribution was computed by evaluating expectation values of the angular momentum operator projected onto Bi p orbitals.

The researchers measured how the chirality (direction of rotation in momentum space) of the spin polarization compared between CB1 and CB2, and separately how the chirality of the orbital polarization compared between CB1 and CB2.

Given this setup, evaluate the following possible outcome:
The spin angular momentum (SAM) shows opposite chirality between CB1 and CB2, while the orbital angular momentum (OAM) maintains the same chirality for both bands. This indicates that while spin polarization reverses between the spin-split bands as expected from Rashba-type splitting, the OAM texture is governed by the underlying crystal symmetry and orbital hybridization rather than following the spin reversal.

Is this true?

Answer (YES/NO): YES